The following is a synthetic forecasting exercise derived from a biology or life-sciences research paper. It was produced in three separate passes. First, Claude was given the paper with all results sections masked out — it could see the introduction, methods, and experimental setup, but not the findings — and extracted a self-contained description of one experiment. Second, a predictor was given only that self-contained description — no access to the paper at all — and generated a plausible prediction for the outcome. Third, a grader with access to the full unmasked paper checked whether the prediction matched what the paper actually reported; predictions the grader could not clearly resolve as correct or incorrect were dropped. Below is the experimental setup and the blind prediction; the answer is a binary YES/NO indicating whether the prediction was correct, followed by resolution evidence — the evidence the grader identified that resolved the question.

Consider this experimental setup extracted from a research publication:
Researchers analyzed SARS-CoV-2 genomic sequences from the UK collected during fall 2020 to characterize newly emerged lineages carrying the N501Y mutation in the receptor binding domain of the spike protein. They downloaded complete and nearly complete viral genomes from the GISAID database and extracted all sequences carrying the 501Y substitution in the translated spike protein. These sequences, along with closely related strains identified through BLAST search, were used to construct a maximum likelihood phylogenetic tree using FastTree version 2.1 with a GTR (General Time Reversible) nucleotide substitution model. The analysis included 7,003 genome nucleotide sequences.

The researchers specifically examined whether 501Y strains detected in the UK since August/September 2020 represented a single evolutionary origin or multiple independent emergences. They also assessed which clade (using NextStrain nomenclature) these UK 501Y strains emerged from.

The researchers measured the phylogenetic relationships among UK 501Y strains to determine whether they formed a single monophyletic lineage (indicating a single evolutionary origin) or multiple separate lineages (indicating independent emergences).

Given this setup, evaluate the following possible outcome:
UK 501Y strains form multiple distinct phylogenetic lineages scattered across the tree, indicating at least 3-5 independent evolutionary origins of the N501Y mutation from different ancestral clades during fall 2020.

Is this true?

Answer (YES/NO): NO